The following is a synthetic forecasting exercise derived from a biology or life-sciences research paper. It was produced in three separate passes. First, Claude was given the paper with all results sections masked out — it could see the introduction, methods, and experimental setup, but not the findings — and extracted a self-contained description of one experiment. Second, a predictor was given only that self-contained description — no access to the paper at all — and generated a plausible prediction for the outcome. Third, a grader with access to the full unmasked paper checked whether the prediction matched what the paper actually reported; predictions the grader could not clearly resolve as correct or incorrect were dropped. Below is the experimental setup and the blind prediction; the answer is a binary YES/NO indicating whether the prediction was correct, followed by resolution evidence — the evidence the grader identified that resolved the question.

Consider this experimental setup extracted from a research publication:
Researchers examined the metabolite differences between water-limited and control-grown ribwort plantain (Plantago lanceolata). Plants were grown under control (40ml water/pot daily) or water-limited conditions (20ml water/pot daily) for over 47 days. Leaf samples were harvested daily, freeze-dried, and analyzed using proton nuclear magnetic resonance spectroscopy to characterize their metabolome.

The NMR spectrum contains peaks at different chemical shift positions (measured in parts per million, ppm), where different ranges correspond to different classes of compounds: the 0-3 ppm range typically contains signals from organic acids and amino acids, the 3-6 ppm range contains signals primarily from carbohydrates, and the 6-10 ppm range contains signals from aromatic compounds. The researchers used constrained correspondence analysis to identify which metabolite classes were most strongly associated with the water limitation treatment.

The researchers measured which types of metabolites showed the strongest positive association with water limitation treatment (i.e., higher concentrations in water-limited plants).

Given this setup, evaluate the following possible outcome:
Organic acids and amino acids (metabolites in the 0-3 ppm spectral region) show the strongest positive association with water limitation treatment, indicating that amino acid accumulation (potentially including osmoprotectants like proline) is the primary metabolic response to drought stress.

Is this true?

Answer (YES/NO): NO